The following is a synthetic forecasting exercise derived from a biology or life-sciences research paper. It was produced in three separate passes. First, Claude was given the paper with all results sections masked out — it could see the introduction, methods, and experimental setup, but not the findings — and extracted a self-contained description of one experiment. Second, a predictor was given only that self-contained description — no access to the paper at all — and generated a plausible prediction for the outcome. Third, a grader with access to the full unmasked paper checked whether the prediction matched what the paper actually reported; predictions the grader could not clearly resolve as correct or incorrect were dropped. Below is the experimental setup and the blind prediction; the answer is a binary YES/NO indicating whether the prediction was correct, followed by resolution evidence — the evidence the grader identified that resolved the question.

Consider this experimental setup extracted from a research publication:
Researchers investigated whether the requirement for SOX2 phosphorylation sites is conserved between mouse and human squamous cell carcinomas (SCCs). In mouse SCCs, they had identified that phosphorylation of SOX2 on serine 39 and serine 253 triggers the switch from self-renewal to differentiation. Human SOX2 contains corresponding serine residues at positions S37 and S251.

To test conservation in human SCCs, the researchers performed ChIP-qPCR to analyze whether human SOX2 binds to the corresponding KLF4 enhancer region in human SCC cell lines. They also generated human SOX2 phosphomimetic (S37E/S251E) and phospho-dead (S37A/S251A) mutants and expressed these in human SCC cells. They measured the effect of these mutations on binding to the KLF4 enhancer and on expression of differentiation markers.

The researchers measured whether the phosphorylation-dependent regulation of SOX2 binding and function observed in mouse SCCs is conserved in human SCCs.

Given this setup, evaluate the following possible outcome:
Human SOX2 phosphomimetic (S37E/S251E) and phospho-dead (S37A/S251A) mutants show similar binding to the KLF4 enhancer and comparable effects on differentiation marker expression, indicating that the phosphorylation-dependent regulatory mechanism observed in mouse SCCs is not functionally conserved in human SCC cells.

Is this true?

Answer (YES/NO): NO